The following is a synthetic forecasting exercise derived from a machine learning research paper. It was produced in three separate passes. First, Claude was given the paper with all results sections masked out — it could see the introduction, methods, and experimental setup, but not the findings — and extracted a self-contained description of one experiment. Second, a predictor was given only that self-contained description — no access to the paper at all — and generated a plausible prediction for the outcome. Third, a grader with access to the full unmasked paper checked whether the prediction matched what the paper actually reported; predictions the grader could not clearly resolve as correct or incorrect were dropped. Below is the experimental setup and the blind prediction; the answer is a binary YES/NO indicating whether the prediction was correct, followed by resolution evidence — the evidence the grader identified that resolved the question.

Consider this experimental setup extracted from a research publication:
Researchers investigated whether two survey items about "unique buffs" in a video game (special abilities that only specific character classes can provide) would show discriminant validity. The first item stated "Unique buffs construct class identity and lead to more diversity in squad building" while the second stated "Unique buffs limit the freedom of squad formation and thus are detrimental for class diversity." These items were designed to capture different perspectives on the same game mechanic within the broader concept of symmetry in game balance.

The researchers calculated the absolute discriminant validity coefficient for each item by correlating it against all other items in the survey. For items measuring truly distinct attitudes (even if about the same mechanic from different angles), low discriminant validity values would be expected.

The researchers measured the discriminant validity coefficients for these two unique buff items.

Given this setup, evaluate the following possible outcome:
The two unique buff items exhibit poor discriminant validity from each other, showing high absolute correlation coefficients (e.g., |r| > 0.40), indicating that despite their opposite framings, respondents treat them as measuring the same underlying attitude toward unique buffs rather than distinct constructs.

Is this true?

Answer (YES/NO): NO